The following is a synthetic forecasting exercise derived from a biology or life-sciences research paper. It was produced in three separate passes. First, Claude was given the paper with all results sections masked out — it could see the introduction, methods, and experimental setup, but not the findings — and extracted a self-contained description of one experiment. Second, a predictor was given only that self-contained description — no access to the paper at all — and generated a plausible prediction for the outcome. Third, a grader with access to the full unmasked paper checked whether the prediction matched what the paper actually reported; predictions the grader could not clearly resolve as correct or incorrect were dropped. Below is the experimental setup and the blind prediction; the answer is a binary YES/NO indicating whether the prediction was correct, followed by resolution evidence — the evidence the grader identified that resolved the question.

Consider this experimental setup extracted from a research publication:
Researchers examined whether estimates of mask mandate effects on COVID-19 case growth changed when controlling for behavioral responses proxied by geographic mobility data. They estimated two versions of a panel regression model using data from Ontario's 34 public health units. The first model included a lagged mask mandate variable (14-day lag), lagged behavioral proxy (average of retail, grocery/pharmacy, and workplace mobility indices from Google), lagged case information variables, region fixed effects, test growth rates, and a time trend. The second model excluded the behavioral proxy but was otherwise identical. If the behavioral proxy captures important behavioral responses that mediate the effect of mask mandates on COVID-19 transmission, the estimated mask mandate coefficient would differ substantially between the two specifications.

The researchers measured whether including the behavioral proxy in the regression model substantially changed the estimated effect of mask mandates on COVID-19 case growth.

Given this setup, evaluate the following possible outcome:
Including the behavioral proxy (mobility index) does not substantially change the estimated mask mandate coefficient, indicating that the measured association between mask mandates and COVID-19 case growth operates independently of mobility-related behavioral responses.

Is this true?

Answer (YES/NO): YES